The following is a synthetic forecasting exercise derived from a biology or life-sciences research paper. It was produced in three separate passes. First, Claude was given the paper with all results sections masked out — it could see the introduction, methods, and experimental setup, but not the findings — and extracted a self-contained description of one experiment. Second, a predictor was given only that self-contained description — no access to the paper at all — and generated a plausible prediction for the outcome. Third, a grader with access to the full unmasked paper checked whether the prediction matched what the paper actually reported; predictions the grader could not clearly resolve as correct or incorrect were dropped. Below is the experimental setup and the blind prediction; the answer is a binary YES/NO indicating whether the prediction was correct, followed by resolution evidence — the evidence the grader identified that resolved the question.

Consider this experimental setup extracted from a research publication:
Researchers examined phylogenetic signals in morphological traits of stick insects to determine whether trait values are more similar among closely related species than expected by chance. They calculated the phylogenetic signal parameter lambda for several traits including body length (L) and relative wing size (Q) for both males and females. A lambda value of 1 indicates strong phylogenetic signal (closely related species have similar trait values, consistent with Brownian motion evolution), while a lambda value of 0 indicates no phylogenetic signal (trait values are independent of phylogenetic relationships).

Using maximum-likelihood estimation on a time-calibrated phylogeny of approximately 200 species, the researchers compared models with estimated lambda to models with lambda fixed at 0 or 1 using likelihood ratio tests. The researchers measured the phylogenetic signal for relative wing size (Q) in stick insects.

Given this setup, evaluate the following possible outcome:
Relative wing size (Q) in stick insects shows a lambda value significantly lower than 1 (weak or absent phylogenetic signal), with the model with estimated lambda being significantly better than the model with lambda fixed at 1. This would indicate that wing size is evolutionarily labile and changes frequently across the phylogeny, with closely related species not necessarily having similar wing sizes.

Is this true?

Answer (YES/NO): NO